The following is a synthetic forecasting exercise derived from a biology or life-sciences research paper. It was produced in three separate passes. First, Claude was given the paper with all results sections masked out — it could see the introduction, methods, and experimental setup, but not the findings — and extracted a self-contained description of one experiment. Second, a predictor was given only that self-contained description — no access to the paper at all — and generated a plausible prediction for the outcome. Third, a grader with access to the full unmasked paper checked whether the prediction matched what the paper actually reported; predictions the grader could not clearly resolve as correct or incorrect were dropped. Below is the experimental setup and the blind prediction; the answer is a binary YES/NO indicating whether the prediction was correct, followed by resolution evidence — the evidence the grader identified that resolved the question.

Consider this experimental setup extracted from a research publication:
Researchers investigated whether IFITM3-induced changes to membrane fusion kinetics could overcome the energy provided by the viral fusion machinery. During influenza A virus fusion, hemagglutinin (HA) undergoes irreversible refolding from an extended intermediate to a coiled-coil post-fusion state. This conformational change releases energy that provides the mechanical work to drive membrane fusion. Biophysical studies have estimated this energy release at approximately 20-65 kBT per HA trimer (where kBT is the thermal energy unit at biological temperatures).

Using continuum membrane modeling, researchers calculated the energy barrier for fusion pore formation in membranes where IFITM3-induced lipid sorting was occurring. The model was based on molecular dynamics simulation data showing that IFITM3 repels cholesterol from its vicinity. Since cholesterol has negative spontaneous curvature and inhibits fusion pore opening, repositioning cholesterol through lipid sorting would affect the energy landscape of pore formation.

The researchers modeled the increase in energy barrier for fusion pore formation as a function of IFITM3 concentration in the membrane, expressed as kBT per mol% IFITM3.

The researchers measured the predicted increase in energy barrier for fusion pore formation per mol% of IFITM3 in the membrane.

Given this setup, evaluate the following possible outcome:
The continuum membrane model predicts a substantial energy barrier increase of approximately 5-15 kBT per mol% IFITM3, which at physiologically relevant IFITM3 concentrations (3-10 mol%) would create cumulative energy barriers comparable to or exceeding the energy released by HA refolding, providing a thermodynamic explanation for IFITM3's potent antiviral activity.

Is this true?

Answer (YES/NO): NO